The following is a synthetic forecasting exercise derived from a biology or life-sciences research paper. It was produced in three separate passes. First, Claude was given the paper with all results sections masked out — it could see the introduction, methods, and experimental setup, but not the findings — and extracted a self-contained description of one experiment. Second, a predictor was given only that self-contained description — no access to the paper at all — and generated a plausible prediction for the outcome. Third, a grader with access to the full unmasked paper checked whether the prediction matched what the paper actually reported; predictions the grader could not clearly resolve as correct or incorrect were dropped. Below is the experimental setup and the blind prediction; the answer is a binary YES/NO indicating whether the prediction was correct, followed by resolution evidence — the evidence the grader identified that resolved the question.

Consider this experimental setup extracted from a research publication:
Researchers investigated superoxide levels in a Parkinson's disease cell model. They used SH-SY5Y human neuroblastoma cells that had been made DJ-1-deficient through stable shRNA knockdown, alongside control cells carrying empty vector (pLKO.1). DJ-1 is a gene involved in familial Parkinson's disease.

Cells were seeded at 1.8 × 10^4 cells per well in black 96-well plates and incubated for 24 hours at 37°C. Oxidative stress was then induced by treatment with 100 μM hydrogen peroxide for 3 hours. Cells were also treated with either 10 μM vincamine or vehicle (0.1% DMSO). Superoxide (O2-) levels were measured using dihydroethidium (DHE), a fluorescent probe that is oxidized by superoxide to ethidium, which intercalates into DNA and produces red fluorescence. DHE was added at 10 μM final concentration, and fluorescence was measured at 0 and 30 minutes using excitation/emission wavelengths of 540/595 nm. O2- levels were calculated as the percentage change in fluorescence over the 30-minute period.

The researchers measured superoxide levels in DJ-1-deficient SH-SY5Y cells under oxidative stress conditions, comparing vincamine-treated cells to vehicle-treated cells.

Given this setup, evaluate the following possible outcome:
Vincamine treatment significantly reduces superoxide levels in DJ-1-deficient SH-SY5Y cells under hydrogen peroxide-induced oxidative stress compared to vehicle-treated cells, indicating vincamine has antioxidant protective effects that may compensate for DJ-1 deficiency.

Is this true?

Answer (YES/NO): YES